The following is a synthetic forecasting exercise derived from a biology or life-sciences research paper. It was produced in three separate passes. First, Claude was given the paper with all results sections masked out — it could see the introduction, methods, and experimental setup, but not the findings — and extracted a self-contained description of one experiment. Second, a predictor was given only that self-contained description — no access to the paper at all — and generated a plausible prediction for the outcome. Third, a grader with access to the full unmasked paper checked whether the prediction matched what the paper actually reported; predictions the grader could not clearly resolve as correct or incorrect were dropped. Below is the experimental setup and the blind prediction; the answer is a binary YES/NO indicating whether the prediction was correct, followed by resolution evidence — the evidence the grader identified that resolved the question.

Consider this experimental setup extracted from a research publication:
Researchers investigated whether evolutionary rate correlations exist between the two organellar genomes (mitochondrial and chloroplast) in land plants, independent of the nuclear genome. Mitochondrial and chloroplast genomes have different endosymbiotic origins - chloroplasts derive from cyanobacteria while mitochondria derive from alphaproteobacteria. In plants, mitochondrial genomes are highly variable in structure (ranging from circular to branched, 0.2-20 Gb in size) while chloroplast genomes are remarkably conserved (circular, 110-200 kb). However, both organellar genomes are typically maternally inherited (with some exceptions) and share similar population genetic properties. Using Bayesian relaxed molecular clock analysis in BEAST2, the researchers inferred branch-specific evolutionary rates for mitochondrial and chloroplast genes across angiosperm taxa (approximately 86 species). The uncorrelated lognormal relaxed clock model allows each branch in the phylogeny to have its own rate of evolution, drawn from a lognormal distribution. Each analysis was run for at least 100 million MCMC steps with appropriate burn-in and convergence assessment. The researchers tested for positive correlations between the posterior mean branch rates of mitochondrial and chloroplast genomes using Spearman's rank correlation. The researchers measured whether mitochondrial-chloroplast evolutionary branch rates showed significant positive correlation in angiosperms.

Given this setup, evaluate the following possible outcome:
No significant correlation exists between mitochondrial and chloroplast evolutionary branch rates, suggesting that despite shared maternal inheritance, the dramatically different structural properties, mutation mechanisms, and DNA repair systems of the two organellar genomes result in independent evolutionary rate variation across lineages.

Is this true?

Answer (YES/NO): YES